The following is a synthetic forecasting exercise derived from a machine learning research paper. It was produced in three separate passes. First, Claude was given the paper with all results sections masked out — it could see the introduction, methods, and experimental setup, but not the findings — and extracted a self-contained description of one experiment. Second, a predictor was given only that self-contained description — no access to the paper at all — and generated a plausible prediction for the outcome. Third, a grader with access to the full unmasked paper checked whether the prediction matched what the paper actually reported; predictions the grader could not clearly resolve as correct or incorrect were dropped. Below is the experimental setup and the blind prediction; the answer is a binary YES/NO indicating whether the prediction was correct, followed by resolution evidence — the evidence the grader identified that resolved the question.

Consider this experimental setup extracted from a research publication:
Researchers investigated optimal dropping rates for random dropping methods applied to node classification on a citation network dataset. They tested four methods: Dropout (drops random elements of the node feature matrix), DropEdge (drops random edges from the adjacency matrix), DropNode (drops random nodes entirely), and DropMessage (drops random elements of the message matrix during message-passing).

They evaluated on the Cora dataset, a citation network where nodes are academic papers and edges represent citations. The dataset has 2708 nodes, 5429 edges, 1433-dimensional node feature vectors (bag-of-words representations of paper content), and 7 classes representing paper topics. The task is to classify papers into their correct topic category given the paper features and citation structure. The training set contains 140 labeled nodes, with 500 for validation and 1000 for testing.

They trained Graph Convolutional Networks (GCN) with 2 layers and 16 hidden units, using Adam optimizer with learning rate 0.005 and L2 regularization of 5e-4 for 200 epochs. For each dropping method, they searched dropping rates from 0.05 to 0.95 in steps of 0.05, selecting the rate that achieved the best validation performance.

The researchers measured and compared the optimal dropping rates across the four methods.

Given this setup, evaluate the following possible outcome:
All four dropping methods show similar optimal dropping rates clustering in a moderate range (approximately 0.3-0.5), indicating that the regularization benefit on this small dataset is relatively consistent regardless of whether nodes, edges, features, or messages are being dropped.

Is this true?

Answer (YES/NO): NO